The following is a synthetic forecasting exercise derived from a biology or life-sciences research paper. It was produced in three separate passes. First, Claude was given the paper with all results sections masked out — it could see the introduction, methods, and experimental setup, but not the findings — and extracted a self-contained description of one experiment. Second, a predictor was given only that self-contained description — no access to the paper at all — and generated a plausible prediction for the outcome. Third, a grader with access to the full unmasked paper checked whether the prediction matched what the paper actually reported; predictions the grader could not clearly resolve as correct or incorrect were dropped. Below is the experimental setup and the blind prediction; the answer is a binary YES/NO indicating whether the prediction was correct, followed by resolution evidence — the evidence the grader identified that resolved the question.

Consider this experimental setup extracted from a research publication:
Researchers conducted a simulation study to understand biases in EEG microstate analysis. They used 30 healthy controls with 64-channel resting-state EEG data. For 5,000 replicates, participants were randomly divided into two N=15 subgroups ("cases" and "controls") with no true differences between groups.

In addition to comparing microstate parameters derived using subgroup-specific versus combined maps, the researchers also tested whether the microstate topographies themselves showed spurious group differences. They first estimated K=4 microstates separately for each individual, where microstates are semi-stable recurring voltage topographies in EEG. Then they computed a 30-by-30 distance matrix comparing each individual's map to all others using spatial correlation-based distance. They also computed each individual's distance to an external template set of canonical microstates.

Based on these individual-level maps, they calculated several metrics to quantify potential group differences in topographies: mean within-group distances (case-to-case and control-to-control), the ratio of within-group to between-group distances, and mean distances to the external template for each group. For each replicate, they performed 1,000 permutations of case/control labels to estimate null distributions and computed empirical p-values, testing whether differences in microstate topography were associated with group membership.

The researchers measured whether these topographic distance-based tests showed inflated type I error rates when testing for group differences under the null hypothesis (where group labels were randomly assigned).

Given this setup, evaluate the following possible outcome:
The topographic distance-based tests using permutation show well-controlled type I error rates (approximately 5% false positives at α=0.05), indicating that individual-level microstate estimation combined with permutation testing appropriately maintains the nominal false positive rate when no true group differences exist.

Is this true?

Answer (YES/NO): YES